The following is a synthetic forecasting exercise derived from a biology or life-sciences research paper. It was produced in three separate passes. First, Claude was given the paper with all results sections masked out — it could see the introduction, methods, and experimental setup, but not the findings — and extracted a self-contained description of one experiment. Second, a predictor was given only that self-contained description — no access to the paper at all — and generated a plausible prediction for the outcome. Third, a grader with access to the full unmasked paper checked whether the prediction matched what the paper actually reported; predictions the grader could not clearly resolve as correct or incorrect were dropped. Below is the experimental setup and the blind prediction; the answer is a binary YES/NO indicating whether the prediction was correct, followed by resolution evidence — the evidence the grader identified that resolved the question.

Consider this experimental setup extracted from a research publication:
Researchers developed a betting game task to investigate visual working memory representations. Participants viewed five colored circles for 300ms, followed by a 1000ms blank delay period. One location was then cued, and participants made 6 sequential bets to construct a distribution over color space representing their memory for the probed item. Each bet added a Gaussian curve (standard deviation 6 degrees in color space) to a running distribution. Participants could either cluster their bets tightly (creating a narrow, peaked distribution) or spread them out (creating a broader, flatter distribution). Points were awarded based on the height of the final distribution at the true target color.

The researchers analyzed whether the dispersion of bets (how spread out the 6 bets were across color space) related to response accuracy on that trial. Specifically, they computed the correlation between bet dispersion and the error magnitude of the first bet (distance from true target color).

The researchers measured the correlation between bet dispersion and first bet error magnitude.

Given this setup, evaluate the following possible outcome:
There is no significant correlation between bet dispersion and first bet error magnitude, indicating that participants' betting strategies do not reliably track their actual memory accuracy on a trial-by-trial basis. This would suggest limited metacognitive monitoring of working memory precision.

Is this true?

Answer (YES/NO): NO